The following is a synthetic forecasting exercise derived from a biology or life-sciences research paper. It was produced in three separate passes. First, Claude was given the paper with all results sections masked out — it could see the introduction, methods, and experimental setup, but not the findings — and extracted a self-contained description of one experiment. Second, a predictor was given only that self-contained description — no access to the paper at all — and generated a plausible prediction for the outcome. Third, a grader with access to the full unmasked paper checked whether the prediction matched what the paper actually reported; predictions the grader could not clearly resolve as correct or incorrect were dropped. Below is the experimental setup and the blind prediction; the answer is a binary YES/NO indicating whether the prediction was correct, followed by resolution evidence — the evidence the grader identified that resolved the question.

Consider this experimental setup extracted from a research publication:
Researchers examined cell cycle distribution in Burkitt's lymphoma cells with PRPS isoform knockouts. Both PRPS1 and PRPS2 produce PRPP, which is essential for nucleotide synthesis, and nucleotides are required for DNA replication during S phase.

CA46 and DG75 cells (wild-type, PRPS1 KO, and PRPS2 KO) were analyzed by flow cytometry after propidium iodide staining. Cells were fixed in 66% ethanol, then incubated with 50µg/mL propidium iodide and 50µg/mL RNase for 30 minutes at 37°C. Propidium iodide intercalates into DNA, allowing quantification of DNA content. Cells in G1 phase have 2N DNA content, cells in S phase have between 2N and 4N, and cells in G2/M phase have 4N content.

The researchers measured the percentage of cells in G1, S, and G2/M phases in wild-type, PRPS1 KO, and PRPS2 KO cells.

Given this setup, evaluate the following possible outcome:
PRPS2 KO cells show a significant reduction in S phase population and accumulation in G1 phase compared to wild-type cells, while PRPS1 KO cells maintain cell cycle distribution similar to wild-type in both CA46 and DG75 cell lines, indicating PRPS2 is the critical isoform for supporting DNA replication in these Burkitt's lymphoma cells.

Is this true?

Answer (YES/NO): NO